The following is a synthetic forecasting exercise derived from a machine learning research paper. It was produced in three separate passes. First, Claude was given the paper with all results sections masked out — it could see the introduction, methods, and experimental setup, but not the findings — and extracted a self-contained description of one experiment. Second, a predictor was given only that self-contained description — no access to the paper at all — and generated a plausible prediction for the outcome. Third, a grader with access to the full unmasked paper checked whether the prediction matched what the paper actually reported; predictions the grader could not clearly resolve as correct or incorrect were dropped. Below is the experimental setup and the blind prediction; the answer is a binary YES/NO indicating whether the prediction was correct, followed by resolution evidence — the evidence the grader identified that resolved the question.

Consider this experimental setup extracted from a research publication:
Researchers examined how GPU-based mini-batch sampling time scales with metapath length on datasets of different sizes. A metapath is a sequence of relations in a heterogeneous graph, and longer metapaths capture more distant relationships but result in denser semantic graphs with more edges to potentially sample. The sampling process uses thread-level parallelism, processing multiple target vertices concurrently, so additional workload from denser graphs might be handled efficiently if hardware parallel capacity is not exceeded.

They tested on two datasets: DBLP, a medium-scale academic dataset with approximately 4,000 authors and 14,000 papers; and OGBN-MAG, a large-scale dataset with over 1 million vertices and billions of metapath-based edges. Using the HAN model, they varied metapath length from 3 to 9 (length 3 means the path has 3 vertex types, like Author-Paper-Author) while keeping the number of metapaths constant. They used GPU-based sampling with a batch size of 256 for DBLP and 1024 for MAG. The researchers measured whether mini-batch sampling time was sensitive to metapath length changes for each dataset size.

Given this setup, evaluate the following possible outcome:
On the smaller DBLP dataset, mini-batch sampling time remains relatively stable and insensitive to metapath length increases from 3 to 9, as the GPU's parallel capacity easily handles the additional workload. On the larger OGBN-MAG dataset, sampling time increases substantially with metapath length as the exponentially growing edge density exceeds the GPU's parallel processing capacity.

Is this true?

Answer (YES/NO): YES